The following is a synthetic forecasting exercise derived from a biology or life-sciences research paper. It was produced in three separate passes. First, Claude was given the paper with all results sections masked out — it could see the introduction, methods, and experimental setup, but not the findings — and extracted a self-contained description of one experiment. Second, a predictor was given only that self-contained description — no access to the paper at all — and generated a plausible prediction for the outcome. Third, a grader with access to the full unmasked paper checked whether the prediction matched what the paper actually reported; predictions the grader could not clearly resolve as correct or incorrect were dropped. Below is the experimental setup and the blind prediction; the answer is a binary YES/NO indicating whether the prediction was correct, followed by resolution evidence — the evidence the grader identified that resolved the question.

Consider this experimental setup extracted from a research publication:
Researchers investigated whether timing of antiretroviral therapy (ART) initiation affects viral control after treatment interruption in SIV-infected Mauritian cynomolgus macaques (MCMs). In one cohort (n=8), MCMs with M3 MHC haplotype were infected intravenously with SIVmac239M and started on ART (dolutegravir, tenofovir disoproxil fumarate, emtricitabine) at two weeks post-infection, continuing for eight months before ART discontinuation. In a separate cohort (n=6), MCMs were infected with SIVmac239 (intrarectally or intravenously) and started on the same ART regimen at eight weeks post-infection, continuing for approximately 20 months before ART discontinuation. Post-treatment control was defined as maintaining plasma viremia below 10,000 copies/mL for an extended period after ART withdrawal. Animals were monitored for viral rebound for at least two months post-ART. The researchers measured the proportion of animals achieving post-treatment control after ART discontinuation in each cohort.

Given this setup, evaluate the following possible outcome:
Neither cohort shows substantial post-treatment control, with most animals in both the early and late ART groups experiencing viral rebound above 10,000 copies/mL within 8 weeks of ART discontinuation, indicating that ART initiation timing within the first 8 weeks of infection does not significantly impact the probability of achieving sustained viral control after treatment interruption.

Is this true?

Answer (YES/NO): NO